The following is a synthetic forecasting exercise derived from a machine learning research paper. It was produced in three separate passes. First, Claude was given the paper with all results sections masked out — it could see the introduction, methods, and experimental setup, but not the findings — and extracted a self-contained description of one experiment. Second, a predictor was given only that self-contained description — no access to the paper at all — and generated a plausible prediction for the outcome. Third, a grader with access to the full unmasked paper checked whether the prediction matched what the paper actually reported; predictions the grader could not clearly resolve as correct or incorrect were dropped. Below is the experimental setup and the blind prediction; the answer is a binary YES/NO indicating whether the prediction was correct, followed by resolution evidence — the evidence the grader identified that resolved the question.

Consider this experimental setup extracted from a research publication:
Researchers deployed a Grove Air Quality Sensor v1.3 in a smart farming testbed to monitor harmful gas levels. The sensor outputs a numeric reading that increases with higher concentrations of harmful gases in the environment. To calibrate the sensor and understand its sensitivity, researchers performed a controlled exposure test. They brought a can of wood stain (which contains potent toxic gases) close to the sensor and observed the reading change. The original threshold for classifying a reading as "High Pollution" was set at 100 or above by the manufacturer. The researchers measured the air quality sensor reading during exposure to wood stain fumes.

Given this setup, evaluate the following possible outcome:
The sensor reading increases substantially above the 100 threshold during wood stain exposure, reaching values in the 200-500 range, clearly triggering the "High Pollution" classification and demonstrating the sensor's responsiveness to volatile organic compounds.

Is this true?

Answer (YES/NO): NO